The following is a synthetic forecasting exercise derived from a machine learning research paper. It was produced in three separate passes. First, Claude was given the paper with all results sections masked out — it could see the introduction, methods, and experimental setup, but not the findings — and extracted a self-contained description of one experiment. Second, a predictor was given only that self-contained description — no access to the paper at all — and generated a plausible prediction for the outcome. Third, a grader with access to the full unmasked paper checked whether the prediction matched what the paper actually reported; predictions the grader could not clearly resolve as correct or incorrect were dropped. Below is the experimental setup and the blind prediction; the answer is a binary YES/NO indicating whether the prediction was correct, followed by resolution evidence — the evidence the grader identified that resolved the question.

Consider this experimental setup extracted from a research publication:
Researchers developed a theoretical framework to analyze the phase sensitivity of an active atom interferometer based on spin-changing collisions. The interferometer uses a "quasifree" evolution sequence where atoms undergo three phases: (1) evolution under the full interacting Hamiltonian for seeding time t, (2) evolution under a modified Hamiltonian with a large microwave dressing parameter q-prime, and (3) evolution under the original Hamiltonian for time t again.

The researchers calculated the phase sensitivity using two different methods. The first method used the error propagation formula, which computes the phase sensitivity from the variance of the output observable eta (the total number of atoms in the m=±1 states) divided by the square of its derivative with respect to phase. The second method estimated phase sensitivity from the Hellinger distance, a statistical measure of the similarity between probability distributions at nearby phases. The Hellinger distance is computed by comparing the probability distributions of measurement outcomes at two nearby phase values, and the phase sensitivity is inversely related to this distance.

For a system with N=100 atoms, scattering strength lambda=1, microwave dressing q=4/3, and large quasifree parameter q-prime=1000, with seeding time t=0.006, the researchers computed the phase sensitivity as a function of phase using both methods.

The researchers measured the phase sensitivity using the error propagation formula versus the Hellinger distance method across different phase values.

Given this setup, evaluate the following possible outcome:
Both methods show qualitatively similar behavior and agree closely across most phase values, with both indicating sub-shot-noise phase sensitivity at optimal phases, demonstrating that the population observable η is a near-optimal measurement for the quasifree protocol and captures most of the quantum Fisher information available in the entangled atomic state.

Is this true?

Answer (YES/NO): NO